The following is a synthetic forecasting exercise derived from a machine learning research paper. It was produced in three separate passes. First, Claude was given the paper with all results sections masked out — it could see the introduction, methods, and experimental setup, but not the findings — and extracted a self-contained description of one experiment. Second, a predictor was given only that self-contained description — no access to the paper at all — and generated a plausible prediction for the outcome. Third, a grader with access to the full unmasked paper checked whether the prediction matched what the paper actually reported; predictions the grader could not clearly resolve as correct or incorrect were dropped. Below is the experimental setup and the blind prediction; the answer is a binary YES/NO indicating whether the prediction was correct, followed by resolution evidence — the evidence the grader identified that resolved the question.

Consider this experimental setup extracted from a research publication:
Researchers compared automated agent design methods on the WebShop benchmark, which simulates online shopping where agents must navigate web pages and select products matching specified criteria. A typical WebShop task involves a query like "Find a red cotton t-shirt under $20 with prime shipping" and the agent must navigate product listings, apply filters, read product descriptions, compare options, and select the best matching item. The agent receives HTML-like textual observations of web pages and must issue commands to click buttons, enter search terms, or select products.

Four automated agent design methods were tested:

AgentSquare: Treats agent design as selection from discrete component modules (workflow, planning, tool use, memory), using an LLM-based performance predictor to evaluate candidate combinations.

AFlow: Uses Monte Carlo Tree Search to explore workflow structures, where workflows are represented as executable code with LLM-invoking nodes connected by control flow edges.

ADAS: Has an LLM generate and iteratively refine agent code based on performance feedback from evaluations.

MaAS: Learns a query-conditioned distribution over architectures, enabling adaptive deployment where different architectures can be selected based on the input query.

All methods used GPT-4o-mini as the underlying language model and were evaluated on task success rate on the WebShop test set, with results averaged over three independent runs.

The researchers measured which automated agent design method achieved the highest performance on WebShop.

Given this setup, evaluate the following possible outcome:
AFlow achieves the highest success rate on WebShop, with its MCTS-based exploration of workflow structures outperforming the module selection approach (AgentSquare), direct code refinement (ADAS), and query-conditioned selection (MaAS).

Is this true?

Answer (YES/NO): NO